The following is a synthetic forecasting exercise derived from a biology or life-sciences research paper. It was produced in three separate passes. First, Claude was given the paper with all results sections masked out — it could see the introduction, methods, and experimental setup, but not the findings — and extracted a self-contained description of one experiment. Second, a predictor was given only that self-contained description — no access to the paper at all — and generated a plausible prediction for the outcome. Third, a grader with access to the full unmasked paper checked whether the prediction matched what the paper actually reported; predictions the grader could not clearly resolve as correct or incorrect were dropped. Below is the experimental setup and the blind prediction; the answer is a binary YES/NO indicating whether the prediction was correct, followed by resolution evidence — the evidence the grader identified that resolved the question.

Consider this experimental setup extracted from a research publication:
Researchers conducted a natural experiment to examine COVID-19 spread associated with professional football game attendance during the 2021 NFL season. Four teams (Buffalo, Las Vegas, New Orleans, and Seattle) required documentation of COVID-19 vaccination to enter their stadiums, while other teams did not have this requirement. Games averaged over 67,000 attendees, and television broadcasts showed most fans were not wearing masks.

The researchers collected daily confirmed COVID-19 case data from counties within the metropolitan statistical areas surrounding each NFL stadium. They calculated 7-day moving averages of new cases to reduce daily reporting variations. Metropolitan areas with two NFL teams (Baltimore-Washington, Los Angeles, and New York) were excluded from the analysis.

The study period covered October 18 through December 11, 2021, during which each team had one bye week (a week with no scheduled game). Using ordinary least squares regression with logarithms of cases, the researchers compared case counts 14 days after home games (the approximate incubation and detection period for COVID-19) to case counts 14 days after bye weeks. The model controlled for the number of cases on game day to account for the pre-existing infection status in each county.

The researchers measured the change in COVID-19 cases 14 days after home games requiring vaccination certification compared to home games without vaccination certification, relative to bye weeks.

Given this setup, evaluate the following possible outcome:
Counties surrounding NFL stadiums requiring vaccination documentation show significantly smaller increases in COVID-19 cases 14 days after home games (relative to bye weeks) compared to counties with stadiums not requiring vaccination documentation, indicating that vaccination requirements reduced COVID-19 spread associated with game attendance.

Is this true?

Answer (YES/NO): YES